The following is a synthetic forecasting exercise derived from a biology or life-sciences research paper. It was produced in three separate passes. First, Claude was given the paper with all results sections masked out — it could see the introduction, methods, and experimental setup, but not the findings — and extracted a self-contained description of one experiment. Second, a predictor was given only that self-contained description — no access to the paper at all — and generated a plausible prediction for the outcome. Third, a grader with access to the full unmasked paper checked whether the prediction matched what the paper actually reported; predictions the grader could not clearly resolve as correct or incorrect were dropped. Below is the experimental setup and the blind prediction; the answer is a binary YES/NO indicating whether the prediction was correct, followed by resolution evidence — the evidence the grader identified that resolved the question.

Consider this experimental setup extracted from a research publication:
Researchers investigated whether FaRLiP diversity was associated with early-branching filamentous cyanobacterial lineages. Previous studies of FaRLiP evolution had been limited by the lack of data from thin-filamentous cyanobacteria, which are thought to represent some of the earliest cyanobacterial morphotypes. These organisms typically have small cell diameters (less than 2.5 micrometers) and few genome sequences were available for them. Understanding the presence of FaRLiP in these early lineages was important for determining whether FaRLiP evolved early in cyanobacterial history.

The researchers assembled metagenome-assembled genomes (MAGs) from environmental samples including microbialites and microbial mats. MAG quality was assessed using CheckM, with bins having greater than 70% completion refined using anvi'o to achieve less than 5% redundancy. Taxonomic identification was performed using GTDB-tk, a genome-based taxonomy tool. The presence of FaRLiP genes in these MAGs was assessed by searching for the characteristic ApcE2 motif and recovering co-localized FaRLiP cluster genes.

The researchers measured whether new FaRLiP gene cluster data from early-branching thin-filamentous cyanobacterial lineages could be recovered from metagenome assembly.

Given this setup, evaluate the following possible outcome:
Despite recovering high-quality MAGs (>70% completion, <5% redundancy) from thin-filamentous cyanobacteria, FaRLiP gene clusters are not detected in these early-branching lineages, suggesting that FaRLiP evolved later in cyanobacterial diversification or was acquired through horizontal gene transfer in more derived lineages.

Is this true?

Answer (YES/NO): NO